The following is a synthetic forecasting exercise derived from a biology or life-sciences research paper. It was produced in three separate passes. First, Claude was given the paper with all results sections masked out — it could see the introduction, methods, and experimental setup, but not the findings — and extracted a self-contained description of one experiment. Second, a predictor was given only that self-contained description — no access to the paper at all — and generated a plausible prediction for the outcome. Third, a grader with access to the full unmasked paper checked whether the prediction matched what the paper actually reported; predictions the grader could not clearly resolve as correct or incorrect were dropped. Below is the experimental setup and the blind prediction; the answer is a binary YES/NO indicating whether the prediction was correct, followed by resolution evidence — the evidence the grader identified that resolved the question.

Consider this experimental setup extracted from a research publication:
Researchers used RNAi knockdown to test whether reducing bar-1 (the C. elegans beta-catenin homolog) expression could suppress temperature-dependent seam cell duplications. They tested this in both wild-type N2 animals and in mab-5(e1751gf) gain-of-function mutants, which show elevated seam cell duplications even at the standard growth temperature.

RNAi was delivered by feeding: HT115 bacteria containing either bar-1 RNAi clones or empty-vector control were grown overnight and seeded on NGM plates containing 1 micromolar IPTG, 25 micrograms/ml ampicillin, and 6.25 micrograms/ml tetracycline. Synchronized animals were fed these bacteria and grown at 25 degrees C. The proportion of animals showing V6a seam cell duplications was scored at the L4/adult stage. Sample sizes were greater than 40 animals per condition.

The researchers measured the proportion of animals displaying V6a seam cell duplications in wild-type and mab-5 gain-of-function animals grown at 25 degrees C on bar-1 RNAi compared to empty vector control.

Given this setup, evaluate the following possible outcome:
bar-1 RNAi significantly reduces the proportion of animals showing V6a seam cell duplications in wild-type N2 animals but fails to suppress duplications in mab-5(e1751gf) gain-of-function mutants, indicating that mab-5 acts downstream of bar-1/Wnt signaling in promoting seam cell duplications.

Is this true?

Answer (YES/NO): NO